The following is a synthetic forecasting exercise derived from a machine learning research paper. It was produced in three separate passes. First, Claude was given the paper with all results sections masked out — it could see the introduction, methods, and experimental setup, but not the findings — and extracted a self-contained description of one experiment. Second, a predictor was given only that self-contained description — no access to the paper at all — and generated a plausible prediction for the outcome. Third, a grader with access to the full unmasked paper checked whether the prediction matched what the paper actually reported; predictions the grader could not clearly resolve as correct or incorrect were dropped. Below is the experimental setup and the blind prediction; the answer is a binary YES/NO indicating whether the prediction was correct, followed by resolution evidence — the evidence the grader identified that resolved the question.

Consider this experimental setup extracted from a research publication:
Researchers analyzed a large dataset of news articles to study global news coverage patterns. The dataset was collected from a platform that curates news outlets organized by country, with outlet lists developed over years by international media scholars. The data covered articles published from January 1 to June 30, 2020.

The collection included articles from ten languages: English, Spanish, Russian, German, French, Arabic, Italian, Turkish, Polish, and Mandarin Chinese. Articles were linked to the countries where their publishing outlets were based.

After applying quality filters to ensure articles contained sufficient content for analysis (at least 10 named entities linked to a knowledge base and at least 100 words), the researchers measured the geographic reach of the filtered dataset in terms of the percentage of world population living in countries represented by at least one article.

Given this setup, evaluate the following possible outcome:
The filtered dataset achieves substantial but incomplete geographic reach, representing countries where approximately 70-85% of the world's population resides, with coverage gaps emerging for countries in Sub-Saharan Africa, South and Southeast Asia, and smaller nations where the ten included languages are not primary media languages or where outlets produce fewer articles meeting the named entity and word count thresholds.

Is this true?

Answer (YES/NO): YES